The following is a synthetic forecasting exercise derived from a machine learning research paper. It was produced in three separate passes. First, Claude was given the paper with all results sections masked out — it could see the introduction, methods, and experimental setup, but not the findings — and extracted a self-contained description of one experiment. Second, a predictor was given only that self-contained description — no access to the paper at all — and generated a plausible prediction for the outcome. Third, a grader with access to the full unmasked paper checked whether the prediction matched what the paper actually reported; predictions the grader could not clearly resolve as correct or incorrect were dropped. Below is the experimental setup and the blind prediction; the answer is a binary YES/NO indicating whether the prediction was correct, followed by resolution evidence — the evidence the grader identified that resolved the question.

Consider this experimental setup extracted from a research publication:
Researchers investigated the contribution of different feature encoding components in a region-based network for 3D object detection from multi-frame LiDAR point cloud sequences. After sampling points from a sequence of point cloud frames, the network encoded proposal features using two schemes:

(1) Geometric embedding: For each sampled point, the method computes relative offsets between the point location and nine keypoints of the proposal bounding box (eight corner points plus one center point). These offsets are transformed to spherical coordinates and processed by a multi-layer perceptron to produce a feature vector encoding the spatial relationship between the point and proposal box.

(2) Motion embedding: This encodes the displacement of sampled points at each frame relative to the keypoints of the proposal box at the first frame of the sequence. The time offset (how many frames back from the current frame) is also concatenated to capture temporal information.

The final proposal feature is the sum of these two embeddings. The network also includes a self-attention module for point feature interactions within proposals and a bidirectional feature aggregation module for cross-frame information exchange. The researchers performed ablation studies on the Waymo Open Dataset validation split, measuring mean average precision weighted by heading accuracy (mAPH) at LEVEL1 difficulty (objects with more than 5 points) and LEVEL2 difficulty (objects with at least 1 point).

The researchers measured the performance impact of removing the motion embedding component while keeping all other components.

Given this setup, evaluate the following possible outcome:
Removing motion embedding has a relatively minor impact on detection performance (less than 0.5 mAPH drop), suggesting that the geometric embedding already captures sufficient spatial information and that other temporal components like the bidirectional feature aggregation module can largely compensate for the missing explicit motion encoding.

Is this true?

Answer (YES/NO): YES